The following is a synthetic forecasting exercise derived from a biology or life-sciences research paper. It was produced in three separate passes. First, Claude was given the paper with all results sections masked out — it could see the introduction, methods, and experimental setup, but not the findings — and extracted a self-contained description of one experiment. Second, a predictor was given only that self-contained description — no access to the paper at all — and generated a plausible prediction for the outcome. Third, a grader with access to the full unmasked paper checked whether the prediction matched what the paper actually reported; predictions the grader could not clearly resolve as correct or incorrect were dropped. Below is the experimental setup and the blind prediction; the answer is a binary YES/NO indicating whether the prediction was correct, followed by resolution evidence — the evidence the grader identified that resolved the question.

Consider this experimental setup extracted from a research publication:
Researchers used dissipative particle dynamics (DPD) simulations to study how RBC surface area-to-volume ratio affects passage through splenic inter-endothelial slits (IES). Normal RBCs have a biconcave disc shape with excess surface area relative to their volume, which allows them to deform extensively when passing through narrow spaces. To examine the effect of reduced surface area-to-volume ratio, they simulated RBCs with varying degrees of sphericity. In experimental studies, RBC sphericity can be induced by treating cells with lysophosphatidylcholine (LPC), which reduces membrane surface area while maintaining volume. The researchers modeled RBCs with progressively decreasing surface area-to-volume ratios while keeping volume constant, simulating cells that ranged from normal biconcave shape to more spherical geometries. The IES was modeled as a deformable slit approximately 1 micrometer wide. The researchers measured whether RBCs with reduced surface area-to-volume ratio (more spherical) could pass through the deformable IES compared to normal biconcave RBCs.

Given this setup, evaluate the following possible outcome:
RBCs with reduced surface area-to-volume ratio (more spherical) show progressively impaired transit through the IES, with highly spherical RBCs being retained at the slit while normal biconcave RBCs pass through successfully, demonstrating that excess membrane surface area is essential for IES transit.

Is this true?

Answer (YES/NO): YES